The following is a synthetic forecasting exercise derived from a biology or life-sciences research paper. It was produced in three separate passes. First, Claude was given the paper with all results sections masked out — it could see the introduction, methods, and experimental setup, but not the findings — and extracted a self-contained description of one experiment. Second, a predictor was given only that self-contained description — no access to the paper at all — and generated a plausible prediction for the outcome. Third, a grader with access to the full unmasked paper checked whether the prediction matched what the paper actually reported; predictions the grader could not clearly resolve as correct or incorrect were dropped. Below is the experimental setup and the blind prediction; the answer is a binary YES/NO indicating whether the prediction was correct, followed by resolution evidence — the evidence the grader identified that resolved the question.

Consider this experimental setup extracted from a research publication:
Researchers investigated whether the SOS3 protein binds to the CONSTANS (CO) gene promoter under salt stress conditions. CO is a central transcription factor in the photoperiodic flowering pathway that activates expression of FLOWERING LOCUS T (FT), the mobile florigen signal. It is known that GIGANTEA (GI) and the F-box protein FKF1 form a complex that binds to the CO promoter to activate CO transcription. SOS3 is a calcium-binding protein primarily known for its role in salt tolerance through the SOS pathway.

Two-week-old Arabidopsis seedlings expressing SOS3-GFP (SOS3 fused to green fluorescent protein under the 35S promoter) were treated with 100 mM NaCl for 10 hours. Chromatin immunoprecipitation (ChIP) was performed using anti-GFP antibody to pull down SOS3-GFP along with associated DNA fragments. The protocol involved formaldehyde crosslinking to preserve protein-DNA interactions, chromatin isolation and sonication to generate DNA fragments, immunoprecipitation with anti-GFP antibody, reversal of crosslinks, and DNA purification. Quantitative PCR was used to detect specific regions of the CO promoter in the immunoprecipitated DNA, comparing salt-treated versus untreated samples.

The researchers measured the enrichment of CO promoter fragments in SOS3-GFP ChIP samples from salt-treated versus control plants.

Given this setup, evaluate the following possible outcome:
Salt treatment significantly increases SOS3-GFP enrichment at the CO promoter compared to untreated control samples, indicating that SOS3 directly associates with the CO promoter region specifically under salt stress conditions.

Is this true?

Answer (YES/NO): YES